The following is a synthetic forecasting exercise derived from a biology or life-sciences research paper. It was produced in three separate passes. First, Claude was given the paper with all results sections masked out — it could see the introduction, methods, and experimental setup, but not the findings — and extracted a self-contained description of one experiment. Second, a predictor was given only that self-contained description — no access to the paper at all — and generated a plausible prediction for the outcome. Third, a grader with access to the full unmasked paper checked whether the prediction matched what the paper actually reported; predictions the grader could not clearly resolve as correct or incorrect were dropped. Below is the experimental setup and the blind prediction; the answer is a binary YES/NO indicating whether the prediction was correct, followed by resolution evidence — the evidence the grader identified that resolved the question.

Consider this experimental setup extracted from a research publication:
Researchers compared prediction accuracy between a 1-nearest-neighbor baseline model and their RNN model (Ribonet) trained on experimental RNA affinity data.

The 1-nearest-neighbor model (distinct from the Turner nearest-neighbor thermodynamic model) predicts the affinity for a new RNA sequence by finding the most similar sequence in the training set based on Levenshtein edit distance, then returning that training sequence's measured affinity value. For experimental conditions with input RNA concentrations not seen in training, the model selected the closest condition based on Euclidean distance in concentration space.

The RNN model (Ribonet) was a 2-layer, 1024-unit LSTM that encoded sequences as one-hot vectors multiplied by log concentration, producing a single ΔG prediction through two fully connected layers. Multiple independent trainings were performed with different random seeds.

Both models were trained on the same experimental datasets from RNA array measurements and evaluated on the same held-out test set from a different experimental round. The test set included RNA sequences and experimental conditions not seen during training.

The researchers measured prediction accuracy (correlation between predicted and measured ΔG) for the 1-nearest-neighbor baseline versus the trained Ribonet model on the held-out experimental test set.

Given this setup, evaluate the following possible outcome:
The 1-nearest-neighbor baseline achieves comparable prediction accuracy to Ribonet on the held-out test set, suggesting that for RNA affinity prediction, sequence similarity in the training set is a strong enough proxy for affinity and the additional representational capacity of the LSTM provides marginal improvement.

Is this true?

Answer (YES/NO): NO